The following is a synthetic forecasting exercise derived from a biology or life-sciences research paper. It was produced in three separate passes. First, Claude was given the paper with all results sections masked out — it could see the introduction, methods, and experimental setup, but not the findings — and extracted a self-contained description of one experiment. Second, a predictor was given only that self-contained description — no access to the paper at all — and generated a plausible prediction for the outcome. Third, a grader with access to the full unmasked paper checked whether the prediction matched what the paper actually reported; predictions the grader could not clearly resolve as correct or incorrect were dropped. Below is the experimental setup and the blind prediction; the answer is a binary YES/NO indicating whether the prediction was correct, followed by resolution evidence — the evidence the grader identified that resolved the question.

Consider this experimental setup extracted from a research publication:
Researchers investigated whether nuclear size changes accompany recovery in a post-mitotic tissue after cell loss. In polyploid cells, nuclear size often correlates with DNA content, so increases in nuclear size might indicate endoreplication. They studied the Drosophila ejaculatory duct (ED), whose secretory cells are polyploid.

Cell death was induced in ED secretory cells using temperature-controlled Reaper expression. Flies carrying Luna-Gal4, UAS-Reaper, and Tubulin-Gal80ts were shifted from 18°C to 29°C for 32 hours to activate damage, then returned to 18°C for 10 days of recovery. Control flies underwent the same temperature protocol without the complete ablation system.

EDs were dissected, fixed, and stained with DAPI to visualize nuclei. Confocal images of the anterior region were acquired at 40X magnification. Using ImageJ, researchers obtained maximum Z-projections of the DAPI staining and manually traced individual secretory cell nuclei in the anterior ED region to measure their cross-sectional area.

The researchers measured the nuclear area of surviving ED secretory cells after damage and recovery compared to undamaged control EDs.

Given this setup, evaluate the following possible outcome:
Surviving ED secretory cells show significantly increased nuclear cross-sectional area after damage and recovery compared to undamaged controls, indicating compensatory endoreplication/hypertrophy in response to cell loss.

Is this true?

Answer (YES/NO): YES